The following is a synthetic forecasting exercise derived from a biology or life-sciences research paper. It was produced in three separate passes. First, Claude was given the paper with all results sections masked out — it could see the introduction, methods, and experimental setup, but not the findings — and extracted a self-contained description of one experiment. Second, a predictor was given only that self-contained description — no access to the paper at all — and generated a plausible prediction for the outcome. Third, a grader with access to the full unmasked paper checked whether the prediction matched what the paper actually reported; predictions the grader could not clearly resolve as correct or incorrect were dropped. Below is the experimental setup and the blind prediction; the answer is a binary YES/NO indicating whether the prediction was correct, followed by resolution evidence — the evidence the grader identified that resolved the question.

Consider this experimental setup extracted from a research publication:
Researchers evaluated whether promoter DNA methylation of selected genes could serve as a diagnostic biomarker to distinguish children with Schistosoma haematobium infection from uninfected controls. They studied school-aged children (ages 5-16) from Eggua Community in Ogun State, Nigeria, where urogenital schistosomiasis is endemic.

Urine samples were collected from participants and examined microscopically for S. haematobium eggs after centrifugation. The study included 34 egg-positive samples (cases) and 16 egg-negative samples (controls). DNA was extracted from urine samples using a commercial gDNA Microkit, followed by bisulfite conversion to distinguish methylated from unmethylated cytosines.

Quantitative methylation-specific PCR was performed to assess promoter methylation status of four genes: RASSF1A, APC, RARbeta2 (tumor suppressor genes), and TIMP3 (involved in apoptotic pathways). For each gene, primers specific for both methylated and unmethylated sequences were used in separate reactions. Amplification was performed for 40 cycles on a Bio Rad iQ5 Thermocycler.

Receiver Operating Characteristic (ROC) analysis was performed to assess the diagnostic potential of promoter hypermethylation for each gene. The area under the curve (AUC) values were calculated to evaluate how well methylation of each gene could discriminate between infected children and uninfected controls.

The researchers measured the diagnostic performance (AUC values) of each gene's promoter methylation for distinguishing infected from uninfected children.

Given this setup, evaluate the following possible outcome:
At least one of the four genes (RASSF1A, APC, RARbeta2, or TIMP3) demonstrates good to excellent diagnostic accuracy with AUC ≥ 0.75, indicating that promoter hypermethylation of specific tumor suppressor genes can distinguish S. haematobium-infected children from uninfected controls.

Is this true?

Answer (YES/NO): YES